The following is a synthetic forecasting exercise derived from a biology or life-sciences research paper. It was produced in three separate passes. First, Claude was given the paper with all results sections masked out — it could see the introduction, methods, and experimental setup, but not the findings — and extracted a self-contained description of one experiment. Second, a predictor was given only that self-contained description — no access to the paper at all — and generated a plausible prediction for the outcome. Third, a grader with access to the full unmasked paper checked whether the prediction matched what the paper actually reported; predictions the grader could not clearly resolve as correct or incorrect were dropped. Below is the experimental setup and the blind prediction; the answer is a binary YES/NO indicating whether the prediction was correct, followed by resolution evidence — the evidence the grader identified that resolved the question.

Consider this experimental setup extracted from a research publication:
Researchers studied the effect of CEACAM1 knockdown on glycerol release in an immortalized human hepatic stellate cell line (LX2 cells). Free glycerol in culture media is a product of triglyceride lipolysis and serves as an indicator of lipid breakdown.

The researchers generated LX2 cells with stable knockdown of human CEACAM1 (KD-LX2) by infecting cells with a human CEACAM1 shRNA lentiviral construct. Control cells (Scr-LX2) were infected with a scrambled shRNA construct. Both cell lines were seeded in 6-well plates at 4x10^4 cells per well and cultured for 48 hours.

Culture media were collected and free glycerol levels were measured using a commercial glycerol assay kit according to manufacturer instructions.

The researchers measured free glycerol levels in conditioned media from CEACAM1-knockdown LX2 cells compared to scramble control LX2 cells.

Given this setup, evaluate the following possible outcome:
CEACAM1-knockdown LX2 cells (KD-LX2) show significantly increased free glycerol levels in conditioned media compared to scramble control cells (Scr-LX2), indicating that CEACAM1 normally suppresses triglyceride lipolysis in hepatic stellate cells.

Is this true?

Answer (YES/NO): YES